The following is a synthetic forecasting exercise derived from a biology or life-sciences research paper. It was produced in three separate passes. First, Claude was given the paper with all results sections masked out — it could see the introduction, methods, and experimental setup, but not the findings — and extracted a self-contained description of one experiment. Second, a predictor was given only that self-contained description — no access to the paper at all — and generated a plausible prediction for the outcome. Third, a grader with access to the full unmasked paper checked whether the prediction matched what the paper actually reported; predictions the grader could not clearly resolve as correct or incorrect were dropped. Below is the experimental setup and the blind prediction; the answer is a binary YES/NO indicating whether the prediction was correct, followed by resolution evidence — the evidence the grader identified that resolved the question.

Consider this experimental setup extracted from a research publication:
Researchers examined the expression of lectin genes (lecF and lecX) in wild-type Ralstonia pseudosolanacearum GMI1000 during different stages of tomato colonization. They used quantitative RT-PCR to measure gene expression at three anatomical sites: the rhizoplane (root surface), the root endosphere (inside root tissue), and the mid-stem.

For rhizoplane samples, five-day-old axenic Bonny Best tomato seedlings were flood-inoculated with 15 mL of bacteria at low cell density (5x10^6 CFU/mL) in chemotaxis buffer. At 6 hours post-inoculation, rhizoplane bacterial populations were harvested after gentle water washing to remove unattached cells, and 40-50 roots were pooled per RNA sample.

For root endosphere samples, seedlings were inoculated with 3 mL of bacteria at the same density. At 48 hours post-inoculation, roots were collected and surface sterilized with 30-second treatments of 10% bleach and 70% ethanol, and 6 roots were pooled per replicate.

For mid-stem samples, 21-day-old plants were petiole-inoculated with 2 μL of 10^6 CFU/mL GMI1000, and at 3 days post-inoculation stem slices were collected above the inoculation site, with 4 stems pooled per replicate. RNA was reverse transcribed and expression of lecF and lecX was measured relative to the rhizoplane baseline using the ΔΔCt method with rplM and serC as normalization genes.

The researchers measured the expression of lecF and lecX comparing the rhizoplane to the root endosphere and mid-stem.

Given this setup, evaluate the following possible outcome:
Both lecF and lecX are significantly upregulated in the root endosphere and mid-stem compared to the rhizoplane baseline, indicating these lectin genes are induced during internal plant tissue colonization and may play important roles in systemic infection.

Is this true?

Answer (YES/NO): YES